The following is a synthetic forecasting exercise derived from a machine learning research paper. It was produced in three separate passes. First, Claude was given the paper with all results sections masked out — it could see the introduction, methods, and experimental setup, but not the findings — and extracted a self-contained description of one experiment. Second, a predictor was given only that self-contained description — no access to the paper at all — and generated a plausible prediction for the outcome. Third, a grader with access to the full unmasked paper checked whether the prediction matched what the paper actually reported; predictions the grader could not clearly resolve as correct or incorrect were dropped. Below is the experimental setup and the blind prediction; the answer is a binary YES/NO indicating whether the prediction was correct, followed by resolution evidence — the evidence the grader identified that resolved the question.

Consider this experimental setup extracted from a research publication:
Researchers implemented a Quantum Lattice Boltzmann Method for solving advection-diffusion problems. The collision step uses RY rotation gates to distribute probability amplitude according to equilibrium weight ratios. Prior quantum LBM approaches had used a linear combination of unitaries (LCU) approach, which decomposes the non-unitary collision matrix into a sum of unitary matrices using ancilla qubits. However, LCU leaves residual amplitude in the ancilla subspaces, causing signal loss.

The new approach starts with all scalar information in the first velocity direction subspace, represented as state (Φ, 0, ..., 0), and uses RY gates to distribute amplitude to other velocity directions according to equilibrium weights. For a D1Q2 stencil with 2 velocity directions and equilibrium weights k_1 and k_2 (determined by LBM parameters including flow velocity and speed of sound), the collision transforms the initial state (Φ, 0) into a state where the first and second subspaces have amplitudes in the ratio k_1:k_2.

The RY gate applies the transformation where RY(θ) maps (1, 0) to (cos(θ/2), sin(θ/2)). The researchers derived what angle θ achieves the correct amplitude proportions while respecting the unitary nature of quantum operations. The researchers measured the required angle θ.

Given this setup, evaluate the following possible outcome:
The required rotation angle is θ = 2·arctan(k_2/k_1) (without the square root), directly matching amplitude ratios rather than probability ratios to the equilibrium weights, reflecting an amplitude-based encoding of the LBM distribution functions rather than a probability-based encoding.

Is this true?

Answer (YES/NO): YES